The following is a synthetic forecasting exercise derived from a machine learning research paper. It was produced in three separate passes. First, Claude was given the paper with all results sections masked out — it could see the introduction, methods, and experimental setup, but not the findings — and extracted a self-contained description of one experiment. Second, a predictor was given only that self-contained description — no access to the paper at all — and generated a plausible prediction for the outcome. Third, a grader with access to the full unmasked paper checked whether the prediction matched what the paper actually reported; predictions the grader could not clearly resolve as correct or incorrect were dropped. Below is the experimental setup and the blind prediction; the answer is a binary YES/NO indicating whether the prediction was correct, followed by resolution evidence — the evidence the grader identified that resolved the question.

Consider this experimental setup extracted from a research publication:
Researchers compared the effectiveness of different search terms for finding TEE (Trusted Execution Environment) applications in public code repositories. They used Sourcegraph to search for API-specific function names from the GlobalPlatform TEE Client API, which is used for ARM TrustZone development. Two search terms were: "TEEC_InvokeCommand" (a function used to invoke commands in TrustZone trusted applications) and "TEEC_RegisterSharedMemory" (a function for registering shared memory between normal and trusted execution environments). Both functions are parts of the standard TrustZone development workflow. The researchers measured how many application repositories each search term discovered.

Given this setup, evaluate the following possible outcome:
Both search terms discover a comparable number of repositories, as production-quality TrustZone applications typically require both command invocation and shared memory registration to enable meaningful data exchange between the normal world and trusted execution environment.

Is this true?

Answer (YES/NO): NO